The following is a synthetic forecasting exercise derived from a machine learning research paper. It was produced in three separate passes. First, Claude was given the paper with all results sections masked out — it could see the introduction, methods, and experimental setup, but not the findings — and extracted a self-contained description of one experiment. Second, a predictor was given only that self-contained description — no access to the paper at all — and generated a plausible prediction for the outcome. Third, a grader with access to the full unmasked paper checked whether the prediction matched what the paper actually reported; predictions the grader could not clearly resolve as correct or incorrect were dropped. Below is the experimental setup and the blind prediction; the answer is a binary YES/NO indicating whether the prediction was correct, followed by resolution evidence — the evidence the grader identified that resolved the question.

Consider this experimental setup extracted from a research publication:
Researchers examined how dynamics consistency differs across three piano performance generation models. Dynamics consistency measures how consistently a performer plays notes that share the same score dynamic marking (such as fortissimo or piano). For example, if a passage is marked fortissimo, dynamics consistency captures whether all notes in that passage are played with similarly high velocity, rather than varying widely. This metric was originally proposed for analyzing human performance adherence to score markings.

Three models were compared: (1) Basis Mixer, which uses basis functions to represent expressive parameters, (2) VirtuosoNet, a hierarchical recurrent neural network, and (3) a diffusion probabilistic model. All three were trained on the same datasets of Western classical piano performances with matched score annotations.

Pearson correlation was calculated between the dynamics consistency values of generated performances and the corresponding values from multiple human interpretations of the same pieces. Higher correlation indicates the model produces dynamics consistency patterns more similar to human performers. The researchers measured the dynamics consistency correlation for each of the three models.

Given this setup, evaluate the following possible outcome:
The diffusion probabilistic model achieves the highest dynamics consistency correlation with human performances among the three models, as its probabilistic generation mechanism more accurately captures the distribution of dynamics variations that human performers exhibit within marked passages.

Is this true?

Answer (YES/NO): NO